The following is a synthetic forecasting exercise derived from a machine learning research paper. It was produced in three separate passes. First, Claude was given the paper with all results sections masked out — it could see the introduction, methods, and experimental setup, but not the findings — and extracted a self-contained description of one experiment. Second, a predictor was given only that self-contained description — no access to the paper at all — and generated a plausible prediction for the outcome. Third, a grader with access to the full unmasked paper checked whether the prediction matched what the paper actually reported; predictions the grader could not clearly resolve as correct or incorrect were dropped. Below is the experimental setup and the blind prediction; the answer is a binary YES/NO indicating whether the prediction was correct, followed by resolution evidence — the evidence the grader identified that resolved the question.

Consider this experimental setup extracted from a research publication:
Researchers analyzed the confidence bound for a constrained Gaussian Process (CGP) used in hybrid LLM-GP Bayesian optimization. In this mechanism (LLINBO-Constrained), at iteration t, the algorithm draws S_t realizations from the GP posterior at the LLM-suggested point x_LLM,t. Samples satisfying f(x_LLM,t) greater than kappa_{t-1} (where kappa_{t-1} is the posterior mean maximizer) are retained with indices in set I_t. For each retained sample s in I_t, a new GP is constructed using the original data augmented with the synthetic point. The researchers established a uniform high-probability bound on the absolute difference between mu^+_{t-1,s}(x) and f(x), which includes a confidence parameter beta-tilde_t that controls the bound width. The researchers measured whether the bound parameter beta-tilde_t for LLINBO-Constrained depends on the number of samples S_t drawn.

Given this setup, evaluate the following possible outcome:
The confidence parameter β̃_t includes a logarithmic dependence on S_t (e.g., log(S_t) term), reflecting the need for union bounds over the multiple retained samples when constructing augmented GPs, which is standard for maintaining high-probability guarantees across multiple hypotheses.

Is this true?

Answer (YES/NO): NO